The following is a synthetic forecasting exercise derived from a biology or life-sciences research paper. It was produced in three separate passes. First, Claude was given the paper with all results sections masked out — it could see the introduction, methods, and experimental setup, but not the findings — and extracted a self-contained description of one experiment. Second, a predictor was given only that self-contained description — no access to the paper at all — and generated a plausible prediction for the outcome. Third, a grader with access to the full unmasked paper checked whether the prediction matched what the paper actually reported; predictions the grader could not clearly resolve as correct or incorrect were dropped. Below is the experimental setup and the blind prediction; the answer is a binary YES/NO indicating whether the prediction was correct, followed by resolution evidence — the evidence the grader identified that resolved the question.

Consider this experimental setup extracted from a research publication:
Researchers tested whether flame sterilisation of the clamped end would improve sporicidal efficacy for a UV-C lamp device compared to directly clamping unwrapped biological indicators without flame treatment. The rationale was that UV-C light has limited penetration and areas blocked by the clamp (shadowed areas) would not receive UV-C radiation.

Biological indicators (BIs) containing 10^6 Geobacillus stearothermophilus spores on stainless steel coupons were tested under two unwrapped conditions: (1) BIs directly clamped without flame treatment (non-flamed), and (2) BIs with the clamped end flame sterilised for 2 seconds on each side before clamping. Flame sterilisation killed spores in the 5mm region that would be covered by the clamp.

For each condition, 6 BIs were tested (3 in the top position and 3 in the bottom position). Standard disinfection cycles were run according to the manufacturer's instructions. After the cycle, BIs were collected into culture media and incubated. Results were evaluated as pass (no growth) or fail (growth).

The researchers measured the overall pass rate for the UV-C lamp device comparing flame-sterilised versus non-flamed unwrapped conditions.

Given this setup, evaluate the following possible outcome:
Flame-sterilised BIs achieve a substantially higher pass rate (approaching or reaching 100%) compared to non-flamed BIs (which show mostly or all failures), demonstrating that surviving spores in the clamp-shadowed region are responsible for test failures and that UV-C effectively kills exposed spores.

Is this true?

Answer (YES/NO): NO